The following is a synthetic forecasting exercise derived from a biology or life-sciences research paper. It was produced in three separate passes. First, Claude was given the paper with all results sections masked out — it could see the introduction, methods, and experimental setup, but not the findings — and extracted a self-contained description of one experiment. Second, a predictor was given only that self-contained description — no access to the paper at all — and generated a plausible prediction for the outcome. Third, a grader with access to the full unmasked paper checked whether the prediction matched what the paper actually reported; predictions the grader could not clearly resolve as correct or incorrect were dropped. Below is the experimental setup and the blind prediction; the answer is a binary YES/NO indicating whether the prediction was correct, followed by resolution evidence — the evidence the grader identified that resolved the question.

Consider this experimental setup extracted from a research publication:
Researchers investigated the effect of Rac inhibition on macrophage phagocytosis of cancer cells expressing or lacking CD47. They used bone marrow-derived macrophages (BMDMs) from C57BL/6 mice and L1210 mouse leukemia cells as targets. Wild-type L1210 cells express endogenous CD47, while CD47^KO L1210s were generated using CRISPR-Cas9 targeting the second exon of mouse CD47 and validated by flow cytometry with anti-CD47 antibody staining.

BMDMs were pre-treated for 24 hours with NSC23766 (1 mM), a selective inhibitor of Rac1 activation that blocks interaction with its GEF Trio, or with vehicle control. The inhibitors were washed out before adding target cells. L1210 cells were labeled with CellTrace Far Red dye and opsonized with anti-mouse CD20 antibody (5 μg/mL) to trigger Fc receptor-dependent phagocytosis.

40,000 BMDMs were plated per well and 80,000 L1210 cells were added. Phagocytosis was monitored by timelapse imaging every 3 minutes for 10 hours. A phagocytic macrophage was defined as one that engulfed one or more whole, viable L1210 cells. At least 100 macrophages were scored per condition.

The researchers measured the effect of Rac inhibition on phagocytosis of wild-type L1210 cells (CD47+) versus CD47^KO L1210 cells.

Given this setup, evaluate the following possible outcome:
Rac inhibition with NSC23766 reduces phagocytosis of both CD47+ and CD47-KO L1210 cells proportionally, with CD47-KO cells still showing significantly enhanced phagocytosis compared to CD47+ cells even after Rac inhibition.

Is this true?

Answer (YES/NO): NO